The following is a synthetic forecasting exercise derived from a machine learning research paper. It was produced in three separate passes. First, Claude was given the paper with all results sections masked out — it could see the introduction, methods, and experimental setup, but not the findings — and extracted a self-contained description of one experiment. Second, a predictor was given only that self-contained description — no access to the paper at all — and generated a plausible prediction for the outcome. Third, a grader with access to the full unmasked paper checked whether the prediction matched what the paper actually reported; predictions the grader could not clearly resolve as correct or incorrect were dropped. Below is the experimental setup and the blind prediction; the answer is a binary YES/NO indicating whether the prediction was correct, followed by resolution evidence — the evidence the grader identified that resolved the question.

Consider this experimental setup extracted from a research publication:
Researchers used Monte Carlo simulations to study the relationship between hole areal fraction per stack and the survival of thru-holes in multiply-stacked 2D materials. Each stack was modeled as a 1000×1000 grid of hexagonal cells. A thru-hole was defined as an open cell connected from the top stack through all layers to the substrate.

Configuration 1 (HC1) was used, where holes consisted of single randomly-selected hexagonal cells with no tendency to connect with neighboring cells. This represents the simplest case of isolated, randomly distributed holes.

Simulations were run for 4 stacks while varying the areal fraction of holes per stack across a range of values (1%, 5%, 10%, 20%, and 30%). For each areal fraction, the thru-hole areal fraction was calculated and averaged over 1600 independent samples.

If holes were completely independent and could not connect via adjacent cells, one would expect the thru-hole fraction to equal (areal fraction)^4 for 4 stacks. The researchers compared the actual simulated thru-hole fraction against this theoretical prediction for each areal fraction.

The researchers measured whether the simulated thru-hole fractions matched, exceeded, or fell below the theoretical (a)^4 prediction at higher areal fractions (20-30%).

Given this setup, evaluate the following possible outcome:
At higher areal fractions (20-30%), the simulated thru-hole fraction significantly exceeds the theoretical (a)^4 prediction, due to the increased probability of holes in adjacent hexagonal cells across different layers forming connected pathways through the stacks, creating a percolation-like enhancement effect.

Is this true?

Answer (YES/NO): YES